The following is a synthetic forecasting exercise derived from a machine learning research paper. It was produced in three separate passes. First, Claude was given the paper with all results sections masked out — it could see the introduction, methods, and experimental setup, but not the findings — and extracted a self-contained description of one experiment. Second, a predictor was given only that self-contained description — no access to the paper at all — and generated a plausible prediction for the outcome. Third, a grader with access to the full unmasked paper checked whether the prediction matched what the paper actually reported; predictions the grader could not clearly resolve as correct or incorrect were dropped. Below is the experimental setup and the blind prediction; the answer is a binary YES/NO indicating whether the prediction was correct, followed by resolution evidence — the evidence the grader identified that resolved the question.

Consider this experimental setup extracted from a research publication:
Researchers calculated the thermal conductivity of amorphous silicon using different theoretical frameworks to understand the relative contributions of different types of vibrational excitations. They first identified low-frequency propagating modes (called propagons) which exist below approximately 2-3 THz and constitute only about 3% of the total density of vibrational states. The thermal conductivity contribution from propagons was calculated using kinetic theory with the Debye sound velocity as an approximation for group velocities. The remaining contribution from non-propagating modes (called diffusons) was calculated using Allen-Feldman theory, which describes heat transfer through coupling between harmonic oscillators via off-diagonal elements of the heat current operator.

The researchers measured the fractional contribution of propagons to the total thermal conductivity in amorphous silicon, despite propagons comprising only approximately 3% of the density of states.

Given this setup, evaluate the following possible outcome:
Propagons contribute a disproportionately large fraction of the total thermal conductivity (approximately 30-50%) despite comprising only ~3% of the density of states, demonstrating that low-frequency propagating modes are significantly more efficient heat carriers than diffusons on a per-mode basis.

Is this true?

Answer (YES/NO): NO